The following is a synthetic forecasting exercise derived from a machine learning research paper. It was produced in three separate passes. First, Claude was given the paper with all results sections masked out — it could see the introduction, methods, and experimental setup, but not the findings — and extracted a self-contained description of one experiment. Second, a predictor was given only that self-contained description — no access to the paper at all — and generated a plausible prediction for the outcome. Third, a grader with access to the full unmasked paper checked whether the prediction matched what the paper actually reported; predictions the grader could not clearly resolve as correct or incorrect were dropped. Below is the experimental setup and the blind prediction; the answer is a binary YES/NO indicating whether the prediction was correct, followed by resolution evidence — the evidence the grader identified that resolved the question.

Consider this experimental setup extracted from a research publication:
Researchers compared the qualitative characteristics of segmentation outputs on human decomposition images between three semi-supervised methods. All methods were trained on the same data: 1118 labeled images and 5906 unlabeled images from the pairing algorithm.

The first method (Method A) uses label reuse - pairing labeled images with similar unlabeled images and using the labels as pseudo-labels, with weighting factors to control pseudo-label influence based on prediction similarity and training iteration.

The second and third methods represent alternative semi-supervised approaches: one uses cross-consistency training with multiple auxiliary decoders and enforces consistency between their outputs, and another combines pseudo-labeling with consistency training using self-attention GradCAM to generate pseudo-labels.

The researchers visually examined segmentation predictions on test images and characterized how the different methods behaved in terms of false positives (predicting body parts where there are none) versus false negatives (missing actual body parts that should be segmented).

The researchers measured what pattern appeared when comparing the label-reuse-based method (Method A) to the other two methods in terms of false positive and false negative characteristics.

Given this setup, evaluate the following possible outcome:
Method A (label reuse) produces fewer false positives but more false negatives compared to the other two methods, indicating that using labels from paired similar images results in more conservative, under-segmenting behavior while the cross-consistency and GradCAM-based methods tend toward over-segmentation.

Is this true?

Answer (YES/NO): YES